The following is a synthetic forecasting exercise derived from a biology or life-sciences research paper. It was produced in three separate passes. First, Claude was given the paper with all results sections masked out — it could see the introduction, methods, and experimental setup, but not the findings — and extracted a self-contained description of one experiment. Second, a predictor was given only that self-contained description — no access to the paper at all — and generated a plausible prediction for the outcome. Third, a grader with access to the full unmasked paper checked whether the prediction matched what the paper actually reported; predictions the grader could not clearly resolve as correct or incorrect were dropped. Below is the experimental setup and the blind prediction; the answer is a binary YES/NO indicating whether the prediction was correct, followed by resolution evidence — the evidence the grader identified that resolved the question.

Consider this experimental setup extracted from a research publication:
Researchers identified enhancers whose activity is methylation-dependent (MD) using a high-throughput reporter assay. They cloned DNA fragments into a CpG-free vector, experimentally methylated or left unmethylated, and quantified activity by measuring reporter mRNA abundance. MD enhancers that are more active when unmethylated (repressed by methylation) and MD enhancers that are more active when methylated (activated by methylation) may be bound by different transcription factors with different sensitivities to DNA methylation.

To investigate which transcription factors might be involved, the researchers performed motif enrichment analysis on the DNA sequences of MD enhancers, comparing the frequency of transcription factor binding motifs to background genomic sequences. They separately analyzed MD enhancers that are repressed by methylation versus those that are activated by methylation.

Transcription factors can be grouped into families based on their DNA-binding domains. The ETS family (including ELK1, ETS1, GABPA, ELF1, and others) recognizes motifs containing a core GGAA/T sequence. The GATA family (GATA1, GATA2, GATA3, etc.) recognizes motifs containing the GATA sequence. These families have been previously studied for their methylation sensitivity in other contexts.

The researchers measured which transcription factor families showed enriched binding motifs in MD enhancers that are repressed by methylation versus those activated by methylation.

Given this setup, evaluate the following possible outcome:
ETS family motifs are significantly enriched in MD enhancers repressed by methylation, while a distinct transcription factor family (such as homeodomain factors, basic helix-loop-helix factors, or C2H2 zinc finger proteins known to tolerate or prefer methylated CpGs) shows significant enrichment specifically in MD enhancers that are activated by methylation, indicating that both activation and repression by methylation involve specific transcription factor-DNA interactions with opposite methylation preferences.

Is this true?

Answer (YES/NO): YES